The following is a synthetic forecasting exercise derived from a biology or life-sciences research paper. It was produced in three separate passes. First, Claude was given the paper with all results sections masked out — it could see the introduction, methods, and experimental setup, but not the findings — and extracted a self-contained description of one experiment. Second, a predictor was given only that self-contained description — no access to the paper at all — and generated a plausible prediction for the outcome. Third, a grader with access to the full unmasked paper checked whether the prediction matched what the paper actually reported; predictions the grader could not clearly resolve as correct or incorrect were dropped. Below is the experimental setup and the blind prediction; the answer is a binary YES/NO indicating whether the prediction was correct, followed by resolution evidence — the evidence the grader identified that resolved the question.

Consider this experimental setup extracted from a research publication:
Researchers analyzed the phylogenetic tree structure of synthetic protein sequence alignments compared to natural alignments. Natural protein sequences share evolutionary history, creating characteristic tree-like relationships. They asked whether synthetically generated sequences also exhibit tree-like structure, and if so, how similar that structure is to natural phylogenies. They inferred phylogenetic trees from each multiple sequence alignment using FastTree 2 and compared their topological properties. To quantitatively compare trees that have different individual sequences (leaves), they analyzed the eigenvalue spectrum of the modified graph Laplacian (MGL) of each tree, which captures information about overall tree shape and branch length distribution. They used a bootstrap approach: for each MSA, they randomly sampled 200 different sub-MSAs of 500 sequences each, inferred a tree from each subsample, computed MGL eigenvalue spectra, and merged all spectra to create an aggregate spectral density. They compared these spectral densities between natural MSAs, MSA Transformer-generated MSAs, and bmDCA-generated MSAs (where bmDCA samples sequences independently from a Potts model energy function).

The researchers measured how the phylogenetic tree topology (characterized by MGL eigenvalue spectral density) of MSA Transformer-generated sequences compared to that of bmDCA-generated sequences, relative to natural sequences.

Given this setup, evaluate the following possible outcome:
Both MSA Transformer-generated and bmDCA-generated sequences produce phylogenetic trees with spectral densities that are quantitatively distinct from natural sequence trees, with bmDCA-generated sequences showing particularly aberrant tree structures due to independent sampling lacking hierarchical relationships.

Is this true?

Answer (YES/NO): NO